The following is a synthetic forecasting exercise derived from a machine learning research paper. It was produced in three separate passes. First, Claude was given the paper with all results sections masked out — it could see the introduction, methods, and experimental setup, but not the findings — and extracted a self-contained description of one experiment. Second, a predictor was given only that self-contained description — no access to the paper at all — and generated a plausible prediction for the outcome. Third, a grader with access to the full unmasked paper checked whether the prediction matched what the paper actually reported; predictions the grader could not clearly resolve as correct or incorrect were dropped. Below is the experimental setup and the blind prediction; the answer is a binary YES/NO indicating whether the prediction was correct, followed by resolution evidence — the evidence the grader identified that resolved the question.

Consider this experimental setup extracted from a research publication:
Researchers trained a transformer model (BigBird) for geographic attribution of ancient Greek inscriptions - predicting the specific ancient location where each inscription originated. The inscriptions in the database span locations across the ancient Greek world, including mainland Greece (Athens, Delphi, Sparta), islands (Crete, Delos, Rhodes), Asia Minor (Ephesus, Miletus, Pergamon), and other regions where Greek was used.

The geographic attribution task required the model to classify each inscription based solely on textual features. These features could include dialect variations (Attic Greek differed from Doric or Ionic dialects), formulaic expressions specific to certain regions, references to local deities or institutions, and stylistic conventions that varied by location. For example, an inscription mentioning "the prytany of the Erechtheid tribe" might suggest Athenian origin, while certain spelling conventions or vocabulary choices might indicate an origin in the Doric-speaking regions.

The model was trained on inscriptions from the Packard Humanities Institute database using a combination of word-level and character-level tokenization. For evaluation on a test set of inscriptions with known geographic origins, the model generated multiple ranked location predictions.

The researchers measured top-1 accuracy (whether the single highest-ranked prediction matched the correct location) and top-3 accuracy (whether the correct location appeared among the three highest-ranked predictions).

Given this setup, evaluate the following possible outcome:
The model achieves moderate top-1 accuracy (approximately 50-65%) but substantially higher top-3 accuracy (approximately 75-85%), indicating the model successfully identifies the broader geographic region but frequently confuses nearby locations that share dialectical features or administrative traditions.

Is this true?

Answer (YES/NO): NO